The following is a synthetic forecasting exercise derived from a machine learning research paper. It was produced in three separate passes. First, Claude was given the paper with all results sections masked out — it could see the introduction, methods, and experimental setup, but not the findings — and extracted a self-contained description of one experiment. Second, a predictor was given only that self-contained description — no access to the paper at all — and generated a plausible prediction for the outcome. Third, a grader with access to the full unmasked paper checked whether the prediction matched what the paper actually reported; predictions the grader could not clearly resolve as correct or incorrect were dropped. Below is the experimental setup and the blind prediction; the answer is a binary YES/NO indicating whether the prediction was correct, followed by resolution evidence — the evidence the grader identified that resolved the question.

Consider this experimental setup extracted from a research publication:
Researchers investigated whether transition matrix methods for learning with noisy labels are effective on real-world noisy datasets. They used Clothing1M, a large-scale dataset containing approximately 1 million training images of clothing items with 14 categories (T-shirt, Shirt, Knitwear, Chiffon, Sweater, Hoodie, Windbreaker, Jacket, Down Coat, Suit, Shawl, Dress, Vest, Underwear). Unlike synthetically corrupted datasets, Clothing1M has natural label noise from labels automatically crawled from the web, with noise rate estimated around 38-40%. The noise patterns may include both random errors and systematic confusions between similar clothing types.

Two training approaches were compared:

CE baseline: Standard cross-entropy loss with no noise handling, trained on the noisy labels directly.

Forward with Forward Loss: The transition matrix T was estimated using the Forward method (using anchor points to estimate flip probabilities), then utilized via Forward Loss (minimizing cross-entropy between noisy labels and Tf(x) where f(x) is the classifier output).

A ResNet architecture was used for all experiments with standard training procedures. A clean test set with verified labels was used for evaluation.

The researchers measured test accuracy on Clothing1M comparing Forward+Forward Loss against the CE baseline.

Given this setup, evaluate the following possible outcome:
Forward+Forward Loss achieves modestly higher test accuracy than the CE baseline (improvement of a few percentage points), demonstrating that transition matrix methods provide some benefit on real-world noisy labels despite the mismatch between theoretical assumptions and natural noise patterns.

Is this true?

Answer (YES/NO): NO